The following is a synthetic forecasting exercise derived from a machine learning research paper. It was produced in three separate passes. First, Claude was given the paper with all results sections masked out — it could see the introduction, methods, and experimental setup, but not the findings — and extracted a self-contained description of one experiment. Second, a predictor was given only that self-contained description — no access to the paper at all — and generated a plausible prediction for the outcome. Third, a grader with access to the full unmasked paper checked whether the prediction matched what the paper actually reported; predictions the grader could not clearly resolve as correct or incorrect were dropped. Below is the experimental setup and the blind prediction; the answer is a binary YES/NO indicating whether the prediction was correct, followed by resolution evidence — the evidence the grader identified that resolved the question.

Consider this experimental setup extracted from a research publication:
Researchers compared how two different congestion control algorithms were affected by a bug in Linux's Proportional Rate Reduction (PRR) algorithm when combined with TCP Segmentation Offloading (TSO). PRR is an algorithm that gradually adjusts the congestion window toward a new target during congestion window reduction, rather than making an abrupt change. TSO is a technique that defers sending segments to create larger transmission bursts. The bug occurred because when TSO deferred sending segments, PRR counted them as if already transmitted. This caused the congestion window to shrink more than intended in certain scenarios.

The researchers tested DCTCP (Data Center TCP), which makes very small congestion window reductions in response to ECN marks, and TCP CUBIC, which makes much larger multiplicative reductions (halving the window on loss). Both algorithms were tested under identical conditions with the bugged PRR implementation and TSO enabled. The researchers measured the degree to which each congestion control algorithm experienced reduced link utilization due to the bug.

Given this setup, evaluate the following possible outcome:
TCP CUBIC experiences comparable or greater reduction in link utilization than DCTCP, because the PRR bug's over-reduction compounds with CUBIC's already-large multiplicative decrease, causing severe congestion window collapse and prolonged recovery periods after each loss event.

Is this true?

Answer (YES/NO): NO